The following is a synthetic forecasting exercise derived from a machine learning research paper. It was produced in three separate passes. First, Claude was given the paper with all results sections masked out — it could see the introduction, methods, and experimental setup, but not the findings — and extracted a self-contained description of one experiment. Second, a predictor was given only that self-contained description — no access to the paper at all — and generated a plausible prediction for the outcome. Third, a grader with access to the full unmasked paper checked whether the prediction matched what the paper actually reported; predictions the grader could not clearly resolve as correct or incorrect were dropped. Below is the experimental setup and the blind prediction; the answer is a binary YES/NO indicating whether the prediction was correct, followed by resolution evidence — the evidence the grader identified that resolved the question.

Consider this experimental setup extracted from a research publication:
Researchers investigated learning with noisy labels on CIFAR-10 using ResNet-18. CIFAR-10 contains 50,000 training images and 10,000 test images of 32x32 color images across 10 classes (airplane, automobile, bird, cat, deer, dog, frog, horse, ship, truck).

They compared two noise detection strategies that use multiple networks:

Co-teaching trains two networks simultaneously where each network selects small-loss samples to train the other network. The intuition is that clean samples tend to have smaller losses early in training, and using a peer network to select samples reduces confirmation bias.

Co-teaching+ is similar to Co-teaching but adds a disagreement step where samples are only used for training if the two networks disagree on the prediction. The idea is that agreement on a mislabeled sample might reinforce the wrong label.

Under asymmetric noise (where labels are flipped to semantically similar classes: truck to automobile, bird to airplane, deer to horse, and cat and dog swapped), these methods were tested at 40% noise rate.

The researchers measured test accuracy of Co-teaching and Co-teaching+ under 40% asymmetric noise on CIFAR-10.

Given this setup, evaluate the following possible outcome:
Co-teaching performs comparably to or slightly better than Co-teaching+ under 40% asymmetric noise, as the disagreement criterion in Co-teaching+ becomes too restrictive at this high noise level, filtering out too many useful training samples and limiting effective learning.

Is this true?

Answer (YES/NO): NO